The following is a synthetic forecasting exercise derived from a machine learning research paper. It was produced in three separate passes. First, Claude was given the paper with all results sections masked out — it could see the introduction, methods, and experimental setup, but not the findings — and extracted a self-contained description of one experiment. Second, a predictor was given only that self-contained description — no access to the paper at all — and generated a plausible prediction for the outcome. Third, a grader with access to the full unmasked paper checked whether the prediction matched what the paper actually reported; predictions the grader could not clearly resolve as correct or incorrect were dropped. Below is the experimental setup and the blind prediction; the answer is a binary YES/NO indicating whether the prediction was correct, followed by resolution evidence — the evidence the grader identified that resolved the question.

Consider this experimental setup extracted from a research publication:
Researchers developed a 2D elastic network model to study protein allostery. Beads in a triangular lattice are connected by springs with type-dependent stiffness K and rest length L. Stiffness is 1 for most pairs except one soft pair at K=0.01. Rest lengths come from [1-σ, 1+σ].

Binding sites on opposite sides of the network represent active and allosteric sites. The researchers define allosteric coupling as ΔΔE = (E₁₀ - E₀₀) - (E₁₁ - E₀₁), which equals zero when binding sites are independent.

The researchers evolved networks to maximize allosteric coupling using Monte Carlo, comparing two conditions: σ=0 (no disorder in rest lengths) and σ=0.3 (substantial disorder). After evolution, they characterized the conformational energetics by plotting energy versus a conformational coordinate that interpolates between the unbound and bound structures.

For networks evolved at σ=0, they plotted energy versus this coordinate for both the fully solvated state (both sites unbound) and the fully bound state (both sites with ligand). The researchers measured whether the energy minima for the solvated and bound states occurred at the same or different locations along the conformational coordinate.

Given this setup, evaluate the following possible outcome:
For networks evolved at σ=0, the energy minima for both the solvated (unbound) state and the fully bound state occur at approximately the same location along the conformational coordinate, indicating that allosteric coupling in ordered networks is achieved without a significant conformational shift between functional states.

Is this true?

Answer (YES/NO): YES